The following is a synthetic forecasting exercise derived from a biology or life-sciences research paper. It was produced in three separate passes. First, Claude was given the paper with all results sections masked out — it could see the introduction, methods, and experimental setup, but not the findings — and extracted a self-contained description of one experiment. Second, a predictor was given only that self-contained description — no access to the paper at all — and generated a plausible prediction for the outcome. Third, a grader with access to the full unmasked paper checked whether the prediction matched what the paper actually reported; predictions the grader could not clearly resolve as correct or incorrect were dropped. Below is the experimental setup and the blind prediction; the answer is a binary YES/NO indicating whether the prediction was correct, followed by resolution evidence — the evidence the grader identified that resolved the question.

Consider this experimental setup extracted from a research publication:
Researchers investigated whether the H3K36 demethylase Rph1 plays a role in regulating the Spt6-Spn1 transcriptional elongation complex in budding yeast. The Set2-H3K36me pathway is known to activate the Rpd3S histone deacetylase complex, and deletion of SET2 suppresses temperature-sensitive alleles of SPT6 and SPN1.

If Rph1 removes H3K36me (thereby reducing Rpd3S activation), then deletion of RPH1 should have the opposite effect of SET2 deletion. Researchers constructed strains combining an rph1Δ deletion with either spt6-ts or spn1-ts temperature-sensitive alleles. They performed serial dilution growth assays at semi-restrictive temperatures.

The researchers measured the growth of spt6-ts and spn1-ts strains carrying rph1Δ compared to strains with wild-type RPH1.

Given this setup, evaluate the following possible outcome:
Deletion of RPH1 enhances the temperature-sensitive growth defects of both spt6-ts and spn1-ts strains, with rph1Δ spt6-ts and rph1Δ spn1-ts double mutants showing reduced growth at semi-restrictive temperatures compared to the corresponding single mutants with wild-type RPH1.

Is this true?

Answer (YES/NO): YES